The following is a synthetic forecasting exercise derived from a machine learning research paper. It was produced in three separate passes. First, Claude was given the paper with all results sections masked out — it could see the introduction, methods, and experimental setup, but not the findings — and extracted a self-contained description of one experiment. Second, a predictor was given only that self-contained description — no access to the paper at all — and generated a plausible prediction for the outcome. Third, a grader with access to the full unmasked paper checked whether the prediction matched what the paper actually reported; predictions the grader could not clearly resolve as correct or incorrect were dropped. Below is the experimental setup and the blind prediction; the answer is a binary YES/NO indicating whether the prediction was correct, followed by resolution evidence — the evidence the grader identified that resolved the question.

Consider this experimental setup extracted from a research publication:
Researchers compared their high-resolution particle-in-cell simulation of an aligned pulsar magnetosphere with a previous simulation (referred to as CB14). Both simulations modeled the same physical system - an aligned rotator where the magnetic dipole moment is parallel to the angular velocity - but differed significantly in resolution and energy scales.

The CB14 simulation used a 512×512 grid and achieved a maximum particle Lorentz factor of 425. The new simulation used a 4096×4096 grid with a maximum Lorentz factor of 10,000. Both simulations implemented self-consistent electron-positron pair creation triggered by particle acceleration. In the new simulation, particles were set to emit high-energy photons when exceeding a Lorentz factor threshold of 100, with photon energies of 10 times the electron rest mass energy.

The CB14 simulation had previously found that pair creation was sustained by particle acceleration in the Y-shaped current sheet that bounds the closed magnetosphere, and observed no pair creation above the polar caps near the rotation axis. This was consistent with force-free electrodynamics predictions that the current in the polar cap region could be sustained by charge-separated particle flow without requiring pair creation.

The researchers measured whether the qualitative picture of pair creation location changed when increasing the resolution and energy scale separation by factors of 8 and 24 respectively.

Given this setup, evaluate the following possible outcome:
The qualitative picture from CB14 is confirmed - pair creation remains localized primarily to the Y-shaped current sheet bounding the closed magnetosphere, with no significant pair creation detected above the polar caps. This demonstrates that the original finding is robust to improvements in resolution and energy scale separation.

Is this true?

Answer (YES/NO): YES